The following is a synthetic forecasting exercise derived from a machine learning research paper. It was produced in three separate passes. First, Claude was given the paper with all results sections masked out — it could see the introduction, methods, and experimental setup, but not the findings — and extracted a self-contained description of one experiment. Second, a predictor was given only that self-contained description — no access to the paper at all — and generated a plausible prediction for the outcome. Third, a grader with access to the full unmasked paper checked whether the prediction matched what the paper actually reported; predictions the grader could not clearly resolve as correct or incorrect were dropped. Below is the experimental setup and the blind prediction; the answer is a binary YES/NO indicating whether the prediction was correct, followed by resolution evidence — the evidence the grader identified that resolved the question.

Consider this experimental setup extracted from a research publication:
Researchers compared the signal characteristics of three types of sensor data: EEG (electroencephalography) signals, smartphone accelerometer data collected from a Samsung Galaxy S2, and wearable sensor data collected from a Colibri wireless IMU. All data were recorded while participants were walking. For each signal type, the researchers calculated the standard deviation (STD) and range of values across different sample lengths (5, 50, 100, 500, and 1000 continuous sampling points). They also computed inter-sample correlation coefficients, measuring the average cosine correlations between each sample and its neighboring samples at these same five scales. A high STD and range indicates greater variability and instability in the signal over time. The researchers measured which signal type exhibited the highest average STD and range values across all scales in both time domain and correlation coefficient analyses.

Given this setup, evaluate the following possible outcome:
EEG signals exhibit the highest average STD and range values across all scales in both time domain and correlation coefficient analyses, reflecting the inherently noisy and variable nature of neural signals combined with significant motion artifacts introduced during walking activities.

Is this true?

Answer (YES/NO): YES